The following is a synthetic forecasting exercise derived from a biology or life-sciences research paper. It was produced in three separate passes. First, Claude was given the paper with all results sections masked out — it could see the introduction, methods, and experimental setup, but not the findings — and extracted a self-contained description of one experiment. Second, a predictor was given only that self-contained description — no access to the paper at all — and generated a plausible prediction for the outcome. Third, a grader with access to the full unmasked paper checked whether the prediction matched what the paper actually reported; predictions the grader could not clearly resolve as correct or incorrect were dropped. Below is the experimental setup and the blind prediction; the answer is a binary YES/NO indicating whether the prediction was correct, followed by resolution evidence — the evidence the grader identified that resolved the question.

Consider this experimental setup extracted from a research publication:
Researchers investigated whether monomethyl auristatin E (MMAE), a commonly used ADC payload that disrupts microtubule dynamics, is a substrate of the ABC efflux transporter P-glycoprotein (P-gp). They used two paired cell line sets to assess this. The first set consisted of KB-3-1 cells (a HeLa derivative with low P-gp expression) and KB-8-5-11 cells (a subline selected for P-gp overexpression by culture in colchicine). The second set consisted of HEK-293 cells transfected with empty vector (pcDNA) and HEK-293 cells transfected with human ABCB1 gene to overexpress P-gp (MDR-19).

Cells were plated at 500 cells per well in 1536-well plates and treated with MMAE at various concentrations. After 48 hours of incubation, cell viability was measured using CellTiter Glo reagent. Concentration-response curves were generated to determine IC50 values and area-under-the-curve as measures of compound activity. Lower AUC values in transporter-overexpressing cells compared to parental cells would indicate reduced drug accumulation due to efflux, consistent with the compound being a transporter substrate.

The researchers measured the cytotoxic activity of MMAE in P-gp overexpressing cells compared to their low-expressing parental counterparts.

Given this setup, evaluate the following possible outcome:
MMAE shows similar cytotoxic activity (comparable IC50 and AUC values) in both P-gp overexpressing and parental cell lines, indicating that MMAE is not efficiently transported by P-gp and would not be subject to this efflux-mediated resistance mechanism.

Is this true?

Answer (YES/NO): NO